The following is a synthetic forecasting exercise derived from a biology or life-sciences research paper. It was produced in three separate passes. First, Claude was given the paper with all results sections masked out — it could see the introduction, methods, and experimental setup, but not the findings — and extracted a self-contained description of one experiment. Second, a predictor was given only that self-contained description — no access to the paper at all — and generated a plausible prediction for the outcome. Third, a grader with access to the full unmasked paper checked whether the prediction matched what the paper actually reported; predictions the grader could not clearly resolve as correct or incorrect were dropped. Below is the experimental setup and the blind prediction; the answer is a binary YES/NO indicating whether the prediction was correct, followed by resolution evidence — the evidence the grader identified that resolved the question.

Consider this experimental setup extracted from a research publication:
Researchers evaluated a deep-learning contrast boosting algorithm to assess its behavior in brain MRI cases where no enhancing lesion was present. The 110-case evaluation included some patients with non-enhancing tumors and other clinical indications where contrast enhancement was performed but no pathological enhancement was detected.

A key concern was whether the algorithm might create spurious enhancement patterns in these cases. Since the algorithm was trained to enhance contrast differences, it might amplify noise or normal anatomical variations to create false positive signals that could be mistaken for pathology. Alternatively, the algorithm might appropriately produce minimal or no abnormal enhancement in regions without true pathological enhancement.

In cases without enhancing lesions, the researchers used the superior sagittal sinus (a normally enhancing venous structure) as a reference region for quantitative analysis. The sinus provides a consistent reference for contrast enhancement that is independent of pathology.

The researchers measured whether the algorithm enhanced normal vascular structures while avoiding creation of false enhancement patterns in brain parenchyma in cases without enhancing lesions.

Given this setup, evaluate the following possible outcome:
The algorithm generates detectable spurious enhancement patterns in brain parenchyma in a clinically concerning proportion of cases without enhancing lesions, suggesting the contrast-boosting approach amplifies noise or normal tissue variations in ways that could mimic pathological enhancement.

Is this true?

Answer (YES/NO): NO